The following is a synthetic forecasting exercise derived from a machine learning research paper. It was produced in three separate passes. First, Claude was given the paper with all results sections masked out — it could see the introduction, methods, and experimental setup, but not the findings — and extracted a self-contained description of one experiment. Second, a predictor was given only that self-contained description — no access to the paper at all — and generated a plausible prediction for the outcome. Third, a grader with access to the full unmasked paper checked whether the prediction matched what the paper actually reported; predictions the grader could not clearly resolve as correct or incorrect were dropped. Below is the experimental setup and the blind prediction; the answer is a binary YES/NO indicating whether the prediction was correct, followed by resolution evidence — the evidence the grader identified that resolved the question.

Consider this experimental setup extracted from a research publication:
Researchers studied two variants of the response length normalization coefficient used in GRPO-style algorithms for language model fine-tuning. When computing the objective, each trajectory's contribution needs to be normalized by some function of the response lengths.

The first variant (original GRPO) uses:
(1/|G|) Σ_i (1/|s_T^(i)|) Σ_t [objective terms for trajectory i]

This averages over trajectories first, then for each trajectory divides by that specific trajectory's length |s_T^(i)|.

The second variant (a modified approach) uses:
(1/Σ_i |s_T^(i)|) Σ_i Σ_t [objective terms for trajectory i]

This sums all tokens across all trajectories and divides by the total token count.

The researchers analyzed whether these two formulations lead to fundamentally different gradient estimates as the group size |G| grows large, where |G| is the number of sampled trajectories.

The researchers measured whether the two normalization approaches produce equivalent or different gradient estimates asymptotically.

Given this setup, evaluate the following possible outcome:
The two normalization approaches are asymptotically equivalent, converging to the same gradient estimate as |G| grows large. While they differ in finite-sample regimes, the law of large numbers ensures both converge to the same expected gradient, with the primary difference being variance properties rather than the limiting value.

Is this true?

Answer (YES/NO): YES